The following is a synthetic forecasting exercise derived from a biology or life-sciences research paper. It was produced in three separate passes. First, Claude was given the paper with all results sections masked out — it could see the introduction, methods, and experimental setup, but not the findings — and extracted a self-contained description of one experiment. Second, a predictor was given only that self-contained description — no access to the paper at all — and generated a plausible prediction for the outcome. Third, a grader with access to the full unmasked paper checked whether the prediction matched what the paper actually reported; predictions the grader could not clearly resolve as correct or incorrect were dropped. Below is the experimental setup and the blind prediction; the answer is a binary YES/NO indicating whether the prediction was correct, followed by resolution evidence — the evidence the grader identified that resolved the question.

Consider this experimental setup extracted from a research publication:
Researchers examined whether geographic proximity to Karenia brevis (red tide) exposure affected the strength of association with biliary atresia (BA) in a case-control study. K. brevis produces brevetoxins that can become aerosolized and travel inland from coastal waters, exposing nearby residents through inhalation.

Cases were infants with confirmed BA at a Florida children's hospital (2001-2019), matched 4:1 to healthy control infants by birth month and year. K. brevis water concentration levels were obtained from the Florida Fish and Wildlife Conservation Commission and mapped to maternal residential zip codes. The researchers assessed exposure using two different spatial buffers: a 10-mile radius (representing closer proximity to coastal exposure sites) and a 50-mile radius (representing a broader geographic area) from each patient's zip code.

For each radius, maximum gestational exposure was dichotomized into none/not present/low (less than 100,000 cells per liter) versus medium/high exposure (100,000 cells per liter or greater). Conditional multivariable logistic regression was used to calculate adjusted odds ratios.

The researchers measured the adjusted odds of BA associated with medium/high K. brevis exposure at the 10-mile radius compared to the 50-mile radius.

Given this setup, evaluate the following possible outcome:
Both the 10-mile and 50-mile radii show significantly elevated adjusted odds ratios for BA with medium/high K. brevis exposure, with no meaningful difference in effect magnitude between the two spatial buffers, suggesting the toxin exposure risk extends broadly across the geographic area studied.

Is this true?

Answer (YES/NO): NO